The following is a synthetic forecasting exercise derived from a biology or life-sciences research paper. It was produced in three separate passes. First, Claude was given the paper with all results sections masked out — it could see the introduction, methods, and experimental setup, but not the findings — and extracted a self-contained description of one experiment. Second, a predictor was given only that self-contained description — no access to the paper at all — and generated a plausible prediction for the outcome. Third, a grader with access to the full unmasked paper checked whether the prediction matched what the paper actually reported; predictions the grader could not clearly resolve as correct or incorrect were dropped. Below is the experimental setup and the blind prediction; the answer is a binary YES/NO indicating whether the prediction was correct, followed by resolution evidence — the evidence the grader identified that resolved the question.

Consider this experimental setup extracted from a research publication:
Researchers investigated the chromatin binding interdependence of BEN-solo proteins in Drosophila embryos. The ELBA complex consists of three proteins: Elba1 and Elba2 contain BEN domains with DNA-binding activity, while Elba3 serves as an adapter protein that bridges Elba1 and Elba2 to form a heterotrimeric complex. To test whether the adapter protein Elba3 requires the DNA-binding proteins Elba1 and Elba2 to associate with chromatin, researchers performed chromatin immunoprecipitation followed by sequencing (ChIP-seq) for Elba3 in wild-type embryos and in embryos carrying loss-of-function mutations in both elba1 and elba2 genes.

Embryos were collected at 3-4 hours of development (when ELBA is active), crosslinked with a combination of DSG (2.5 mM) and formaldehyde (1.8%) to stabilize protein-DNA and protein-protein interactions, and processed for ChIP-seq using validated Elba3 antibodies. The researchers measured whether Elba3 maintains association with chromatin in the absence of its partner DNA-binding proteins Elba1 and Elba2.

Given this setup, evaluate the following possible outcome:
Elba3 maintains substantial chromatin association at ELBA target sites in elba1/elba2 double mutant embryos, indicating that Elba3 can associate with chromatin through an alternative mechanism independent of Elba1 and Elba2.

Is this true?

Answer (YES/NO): YES